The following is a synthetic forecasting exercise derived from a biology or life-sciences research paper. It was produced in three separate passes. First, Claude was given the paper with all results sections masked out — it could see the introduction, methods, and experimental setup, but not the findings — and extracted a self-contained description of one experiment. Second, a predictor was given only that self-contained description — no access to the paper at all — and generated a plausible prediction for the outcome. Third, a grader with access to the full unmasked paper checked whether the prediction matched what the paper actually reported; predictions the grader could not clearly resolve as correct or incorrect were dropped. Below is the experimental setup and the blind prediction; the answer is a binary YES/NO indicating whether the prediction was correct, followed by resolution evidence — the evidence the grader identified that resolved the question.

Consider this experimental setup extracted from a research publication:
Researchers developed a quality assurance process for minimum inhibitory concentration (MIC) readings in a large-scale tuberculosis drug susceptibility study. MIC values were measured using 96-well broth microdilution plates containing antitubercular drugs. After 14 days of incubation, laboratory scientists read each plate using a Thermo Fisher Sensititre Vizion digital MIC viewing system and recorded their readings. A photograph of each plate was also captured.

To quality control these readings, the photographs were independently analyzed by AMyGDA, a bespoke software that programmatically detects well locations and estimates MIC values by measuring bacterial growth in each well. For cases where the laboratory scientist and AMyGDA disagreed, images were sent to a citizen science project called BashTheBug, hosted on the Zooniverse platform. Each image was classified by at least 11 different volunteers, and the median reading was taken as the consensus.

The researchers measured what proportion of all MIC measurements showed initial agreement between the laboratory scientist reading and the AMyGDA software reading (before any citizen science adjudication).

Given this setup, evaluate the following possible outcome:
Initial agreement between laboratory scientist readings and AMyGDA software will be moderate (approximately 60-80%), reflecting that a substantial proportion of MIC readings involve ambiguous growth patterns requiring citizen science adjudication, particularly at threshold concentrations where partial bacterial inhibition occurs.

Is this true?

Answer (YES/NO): NO